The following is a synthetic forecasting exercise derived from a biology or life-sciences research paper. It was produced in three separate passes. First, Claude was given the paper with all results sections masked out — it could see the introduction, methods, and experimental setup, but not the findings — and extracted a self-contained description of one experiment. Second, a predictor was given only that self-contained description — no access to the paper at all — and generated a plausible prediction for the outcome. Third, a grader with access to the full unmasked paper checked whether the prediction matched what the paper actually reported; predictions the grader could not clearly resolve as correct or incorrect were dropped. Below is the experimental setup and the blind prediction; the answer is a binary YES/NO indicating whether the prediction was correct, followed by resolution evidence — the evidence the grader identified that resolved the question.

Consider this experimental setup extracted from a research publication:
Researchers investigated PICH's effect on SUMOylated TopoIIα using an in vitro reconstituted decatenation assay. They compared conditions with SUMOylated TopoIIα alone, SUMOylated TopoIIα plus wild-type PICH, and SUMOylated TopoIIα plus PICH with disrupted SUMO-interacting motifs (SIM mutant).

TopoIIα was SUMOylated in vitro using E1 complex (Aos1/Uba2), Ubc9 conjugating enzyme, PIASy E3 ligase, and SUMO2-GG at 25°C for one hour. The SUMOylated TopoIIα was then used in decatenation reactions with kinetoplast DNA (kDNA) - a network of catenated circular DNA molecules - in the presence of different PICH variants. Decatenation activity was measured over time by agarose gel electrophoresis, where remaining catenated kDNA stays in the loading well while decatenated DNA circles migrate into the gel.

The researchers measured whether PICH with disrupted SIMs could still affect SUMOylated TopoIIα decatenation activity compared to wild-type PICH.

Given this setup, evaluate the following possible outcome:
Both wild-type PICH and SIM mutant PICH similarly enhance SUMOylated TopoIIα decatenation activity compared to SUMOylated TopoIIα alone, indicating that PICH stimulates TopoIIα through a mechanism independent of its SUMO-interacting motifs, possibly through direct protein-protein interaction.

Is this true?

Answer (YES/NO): NO